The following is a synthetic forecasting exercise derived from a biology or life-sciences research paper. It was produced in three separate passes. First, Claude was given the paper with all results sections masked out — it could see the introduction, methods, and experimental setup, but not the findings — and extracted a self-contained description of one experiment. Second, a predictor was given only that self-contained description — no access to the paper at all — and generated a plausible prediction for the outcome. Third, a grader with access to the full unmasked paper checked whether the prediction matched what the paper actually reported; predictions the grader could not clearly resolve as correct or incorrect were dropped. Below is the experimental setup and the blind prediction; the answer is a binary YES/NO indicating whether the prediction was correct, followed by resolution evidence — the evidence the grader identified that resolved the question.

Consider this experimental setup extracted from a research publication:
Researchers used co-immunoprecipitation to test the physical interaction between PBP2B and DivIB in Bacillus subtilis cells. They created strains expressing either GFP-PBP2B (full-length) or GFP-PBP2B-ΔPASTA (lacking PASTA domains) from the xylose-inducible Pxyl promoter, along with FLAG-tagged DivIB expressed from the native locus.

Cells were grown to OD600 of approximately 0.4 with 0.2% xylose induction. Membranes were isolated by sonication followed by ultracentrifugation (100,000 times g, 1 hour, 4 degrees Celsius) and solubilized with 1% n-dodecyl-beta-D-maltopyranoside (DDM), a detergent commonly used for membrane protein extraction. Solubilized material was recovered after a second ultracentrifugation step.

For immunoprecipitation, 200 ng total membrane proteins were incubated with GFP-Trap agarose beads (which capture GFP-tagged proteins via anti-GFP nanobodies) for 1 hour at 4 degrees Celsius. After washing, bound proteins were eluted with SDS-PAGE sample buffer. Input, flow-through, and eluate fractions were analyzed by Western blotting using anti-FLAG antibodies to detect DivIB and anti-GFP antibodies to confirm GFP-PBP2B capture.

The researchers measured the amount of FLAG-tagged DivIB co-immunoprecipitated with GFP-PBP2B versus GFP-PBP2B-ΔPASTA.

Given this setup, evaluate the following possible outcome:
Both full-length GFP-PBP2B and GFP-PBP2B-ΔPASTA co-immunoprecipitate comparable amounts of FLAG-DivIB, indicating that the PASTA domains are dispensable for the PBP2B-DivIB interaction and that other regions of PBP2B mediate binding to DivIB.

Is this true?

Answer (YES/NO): NO